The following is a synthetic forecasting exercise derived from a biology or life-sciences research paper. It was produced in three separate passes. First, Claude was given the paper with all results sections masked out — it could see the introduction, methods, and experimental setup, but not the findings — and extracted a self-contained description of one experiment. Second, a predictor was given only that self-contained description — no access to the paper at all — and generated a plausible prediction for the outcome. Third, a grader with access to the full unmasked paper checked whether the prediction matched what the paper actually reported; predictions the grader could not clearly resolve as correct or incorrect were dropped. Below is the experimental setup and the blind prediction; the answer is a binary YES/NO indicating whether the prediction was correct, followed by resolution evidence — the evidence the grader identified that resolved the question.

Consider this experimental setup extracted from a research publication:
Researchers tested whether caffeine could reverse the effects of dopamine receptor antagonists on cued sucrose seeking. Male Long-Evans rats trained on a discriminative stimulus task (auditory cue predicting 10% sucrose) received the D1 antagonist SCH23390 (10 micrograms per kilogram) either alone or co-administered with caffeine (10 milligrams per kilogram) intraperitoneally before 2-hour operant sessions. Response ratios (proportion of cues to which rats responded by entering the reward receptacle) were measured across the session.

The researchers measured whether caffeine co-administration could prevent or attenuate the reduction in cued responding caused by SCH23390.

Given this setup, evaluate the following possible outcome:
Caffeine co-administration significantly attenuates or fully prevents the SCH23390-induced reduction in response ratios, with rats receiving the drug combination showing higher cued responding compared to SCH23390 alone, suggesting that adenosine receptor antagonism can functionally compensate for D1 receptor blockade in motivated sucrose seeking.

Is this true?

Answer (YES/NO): YES